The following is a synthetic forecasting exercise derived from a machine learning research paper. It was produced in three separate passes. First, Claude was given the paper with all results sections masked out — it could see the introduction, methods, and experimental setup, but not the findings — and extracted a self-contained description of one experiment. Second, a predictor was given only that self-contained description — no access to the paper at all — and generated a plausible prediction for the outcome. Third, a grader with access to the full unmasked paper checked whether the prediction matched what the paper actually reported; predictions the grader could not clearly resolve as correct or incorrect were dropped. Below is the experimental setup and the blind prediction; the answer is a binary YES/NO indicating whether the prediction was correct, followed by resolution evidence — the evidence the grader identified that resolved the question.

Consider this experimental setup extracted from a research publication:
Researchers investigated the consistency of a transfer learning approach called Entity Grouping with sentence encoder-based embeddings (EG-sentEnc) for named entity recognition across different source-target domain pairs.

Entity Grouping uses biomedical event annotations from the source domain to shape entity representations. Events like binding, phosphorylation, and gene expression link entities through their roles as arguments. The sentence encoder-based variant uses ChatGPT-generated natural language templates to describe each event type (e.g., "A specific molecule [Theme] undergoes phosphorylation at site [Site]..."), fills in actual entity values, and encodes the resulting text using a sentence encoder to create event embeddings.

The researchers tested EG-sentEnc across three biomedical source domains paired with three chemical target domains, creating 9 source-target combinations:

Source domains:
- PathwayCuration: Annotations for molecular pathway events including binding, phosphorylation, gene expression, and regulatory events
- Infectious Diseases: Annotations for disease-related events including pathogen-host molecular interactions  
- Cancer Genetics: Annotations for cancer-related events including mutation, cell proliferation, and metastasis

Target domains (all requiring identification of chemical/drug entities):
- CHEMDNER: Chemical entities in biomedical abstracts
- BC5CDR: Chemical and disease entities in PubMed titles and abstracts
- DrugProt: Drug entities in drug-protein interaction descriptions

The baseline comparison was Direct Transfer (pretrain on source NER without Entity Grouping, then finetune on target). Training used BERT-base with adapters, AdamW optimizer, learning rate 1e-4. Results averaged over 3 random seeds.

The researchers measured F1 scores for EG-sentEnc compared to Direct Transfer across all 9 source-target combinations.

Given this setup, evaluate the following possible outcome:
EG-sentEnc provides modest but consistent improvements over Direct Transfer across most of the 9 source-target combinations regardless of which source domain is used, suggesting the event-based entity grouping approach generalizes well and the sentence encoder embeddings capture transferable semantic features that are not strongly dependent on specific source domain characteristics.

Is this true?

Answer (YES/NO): NO